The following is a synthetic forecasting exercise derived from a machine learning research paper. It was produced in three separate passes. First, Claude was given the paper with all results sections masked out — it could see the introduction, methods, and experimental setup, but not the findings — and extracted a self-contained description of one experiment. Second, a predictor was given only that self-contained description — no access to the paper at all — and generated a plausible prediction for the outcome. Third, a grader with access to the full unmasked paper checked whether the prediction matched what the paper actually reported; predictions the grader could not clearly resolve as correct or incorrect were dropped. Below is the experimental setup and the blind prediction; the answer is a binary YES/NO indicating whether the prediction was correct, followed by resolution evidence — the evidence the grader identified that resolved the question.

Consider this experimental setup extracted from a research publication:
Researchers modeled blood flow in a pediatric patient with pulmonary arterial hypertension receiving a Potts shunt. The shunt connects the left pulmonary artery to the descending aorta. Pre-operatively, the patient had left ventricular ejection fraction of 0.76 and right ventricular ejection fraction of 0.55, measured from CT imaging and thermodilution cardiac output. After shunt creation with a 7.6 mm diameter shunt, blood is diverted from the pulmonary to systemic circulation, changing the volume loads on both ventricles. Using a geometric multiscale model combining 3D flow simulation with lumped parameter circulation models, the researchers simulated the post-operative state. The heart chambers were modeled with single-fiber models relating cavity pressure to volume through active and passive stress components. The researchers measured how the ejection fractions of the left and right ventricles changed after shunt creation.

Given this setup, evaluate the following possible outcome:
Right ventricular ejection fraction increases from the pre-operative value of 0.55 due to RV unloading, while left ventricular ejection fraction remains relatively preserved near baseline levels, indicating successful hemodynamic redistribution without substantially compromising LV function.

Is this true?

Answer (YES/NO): NO